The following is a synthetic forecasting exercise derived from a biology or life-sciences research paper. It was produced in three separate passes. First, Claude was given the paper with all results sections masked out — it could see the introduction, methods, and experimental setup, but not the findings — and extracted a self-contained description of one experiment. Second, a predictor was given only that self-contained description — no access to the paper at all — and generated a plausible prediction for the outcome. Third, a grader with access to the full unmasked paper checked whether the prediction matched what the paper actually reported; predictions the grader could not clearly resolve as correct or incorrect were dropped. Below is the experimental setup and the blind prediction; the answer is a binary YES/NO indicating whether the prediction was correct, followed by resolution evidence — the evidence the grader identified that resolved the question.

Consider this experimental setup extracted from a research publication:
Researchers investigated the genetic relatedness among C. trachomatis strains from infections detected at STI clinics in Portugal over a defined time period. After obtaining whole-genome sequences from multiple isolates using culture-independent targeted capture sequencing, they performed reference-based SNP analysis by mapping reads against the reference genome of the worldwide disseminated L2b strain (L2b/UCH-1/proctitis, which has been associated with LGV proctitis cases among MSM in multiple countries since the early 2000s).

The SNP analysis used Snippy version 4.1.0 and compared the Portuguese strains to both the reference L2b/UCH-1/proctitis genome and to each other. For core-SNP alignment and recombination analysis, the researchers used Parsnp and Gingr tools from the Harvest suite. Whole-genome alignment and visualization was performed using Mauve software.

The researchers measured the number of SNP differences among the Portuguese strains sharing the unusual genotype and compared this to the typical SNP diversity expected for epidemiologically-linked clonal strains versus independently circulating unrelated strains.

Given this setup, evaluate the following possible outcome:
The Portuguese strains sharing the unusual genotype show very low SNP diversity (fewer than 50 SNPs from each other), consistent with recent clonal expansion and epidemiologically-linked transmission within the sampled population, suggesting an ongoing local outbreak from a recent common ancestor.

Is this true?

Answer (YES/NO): YES